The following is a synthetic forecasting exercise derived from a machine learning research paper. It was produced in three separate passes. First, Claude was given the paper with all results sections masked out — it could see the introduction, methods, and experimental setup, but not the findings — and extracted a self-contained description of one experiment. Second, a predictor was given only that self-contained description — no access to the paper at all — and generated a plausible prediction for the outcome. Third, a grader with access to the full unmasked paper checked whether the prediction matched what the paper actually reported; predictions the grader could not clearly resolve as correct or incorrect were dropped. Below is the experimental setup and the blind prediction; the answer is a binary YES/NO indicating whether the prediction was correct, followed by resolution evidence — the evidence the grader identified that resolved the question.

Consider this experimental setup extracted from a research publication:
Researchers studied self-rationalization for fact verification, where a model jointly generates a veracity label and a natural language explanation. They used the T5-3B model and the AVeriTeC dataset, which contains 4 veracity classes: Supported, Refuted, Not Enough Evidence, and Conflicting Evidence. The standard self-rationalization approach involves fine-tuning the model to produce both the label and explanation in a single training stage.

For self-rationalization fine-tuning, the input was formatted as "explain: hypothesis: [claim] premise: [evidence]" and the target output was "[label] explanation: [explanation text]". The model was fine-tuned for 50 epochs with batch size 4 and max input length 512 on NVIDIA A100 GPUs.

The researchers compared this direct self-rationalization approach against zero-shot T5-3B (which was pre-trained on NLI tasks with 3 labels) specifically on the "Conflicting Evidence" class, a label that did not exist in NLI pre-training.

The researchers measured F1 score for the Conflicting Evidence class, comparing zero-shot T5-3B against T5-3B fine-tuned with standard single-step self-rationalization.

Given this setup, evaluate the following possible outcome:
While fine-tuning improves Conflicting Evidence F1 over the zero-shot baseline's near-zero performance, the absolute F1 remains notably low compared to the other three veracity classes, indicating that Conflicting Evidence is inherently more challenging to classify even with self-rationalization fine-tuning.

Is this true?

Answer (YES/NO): NO